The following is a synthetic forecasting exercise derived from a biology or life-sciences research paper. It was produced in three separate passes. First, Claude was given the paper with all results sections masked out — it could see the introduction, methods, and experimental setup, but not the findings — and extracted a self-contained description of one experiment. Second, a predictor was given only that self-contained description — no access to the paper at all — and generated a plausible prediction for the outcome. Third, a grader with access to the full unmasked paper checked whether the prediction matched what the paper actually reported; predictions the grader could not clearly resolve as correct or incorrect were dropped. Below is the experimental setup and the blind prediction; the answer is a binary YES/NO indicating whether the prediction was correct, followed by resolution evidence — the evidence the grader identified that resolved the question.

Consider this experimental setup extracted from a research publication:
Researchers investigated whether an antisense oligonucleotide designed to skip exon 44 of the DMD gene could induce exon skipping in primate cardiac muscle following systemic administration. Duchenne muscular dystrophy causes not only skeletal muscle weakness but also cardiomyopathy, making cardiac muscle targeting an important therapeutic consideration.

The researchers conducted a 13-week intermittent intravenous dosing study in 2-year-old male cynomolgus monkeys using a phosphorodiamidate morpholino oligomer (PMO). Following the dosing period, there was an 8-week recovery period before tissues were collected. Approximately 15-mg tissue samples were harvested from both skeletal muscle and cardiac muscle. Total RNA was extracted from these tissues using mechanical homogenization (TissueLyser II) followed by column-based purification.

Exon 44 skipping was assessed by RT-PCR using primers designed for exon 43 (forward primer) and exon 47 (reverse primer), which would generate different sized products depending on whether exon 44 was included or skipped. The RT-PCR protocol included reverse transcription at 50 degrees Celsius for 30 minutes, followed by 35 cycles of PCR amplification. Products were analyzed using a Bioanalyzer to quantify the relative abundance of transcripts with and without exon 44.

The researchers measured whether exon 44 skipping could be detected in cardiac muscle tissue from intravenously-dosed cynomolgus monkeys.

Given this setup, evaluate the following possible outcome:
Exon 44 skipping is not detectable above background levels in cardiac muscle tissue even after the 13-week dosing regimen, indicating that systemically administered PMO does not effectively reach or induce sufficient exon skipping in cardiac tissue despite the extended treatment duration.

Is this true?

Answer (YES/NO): NO